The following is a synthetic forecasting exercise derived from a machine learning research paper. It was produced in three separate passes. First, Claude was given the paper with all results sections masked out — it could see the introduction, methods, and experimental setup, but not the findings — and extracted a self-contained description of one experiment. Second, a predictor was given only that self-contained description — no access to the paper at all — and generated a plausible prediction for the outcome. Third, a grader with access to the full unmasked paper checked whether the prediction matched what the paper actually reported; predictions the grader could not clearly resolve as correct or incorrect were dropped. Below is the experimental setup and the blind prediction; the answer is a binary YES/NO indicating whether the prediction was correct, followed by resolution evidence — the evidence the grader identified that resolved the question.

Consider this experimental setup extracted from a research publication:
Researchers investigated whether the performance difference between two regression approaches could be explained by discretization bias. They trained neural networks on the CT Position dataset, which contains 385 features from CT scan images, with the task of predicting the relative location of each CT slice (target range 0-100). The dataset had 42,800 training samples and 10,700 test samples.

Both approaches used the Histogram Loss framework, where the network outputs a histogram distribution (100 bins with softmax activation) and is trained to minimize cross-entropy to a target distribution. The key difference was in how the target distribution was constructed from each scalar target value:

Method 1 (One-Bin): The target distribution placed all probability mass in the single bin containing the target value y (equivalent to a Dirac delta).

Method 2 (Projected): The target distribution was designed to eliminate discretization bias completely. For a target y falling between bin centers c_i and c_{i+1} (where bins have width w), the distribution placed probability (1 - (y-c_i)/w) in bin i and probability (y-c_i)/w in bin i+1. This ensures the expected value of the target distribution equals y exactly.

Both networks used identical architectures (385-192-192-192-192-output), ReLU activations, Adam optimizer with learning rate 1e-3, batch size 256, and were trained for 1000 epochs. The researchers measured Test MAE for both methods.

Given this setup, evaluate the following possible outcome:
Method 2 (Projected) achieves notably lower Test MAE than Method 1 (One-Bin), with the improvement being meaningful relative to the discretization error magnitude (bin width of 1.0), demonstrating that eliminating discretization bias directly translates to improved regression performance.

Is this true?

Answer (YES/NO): YES